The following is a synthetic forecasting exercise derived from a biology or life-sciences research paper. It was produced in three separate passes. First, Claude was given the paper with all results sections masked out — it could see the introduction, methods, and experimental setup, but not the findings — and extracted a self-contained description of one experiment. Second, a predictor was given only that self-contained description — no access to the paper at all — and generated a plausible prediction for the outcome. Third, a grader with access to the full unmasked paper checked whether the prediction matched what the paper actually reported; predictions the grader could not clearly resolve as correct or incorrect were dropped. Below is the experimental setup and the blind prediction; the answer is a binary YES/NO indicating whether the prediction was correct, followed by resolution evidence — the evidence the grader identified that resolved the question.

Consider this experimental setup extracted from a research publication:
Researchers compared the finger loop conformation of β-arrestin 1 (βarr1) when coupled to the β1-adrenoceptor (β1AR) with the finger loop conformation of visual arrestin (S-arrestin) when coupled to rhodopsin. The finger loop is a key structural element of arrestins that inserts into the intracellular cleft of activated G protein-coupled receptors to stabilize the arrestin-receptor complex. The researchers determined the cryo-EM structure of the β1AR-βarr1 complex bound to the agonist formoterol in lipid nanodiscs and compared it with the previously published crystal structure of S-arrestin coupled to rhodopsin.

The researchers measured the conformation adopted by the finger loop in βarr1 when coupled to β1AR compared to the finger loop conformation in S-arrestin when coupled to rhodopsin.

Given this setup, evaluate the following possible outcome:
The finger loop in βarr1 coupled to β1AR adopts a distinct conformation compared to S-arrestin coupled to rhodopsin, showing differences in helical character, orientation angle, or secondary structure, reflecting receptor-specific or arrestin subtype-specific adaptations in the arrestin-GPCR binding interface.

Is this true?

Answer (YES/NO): YES